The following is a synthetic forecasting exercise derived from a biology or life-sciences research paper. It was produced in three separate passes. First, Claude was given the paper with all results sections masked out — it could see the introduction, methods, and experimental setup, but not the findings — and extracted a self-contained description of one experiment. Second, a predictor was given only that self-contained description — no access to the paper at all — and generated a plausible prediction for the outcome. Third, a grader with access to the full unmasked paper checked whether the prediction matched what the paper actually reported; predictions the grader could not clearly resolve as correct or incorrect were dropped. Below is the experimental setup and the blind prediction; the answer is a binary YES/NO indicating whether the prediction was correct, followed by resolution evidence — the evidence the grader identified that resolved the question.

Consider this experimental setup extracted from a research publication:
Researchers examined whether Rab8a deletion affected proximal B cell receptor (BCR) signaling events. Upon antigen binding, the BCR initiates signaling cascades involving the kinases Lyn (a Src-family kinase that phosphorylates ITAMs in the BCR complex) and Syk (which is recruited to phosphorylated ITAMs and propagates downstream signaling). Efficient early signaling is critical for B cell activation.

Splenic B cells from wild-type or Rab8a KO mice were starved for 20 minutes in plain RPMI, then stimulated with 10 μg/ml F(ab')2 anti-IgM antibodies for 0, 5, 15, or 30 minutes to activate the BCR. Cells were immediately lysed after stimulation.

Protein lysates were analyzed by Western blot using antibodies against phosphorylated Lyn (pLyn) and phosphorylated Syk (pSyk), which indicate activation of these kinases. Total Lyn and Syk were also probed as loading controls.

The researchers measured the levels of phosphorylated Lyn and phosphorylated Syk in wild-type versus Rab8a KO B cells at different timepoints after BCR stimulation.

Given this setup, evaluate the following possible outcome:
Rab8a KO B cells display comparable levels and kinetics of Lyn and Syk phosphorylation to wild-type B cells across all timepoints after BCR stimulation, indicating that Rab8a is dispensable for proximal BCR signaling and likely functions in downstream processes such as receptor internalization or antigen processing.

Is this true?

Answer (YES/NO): NO